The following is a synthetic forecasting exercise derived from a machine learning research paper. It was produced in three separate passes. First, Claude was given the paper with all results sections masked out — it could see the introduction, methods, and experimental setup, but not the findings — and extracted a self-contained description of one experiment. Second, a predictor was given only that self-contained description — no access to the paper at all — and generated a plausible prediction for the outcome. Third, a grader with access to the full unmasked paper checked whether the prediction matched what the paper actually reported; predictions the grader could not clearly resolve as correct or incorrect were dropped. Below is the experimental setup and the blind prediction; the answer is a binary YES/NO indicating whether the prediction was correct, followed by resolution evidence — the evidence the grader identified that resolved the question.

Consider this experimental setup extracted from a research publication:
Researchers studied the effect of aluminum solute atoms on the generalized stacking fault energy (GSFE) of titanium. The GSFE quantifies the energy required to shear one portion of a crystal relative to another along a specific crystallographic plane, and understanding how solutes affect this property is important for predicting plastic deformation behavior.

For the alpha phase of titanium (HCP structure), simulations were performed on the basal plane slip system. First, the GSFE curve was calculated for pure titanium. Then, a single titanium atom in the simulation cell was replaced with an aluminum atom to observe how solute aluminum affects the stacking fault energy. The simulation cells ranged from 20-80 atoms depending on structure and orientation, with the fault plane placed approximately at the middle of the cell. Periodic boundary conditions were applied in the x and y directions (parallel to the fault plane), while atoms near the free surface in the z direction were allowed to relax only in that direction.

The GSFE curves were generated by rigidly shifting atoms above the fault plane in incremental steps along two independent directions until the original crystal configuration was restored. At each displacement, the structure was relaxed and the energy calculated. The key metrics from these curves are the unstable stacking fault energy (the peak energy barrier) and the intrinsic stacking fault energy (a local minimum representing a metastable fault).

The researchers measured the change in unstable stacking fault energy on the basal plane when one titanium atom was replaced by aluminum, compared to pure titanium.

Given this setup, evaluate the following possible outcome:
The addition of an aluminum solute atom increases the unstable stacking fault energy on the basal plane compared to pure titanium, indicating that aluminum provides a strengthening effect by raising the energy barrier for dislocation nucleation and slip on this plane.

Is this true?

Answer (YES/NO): NO